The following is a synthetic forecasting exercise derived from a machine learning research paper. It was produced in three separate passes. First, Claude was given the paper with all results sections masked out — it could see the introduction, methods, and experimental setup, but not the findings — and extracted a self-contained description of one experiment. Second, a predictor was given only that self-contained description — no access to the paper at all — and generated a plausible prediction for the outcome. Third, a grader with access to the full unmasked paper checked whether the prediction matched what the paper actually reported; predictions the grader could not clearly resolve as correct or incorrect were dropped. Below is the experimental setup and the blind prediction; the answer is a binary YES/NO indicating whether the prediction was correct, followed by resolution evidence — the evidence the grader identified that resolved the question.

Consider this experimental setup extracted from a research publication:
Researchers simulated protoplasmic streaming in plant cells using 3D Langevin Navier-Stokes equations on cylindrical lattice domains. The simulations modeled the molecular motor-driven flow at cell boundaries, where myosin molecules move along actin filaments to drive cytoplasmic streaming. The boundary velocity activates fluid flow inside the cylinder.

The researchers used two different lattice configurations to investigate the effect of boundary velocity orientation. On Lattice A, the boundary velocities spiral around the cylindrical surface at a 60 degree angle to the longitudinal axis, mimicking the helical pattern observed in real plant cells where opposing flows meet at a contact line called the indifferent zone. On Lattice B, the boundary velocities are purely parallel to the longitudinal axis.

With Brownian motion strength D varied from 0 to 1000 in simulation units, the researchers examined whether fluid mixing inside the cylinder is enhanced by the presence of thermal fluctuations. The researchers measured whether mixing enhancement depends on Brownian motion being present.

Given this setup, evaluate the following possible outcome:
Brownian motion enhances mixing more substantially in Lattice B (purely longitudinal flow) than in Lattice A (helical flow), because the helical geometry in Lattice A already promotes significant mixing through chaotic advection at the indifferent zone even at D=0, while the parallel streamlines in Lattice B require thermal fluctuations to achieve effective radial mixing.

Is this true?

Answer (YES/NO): NO